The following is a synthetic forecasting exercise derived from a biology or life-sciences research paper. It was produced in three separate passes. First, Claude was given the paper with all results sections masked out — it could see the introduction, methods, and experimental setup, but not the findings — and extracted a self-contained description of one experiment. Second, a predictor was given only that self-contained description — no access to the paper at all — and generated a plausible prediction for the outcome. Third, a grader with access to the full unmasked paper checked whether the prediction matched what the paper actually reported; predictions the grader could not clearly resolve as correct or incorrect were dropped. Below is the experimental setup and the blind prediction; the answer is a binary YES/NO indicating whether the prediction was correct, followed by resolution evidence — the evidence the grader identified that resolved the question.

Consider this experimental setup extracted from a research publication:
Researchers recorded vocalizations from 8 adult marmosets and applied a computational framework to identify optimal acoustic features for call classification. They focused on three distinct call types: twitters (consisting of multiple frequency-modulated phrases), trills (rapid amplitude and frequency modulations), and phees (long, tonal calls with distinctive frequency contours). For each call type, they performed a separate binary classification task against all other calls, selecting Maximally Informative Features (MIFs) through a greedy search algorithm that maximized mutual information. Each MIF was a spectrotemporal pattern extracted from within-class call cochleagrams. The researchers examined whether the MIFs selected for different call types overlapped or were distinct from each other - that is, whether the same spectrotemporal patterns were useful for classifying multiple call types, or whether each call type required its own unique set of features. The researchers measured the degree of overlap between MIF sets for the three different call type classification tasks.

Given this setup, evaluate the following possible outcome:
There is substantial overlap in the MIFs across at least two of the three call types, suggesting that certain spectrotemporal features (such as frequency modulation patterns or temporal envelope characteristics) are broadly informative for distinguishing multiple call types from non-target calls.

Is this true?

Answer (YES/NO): NO